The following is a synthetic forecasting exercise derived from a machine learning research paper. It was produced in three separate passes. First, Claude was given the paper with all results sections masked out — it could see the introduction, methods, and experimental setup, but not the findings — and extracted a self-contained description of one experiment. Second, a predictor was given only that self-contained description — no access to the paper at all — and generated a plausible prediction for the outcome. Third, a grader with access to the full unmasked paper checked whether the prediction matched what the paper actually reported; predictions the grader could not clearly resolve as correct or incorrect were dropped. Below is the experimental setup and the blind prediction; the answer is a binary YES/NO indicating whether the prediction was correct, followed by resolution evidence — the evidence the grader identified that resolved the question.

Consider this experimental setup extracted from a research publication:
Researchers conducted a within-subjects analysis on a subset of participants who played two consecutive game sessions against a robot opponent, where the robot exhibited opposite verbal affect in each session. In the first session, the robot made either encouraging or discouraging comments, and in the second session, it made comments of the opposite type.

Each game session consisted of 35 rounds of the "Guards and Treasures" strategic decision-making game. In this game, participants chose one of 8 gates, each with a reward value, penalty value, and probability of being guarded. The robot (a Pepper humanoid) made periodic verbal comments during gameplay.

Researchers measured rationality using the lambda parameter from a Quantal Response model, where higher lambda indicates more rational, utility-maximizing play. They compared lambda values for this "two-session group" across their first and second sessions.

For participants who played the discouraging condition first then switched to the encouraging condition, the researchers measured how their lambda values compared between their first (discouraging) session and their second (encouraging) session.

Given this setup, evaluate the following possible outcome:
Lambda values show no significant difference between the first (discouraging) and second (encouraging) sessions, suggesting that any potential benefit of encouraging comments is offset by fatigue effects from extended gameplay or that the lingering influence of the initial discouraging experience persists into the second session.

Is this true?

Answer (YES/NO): NO